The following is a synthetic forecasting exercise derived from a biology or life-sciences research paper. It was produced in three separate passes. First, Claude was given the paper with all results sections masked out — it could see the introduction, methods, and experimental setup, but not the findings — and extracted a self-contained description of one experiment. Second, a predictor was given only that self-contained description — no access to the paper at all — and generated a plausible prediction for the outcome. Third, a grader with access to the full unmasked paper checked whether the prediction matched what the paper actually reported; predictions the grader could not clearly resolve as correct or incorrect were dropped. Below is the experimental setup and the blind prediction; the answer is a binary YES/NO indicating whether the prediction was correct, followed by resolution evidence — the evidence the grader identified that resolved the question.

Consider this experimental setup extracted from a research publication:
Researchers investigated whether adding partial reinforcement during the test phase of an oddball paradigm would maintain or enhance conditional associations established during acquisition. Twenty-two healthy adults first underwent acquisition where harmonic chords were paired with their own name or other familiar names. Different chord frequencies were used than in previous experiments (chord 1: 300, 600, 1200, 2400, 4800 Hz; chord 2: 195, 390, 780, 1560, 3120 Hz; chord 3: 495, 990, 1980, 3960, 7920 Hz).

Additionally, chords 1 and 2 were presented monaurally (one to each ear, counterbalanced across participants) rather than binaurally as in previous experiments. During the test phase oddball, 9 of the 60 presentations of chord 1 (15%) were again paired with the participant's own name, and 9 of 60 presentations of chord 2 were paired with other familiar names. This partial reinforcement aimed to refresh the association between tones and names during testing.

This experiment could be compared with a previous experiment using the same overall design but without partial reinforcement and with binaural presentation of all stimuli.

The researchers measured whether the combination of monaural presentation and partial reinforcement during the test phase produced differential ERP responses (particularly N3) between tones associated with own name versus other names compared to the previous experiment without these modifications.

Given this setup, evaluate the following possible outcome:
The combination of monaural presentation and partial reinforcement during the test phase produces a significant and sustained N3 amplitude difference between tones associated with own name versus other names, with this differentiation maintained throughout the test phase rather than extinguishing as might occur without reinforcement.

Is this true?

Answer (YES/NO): NO